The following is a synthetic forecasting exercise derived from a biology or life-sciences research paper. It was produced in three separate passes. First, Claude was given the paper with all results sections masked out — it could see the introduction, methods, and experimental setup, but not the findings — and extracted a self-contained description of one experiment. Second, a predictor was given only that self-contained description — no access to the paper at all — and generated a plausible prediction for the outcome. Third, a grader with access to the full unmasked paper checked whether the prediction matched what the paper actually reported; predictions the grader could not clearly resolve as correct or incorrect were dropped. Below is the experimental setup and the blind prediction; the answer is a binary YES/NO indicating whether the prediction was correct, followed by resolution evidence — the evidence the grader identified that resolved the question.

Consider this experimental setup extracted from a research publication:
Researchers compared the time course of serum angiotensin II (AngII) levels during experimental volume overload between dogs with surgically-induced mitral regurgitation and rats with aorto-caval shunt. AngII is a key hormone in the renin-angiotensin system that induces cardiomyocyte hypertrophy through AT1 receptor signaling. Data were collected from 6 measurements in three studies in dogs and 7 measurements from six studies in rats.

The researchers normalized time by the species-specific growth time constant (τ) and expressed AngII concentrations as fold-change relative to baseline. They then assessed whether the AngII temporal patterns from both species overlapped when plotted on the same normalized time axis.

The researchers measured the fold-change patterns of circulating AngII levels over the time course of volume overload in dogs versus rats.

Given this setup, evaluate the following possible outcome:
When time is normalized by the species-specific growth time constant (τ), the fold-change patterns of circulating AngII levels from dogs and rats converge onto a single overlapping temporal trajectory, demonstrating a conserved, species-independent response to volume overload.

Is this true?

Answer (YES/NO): YES